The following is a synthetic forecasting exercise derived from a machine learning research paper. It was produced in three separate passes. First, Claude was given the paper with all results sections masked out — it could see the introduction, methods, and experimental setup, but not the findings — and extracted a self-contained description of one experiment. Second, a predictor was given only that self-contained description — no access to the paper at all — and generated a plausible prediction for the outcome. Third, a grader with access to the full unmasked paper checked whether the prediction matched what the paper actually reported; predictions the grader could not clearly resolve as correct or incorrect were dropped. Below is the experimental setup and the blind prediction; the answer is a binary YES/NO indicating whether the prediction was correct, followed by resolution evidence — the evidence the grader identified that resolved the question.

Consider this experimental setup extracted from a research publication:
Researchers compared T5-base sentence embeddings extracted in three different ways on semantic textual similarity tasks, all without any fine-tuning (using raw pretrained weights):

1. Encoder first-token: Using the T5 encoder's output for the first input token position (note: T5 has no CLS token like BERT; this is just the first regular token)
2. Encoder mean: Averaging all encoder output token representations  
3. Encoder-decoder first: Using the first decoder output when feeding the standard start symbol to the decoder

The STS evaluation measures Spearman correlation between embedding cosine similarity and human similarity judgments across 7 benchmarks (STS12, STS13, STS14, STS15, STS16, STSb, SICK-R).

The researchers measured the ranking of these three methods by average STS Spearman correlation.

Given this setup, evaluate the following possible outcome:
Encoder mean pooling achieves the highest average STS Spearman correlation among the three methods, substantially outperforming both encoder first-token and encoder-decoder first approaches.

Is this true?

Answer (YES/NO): YES